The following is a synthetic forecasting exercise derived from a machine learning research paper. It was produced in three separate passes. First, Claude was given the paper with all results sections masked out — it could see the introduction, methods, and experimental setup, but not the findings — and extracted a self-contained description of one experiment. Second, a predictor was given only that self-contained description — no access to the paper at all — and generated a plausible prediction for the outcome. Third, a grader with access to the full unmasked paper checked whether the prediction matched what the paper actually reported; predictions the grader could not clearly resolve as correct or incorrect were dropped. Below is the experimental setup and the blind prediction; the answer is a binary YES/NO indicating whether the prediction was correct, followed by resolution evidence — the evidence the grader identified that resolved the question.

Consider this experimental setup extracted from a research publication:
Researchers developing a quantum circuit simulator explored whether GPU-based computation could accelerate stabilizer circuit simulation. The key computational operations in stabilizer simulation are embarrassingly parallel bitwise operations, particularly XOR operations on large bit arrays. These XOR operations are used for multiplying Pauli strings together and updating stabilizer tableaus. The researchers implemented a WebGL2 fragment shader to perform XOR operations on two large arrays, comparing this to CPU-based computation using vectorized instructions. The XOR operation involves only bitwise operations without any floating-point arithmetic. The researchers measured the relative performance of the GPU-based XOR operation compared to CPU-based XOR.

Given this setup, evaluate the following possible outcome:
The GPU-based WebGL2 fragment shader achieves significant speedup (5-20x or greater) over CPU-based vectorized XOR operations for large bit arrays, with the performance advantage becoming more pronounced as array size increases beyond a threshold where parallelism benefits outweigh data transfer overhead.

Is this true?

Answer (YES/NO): NO